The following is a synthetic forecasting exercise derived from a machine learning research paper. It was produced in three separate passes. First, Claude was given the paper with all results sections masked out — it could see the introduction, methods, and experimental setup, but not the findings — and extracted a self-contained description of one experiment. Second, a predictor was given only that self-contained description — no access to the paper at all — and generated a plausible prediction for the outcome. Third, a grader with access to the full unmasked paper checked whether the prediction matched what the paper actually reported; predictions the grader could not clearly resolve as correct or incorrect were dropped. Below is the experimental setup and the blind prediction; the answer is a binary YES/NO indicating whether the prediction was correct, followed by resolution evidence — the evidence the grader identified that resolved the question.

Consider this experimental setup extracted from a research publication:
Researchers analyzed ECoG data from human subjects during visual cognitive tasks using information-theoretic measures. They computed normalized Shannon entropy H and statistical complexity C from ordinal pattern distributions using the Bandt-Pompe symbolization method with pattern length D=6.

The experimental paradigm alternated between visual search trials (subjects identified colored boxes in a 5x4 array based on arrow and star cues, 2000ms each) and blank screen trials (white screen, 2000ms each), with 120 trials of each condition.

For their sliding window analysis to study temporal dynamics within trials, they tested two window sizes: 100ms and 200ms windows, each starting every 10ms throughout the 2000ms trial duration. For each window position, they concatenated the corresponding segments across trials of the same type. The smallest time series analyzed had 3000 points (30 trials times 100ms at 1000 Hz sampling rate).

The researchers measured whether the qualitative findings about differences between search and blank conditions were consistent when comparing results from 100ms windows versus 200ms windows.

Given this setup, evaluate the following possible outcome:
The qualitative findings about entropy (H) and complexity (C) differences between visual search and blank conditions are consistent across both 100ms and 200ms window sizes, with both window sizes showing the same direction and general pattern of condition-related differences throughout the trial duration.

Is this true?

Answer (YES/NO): YES